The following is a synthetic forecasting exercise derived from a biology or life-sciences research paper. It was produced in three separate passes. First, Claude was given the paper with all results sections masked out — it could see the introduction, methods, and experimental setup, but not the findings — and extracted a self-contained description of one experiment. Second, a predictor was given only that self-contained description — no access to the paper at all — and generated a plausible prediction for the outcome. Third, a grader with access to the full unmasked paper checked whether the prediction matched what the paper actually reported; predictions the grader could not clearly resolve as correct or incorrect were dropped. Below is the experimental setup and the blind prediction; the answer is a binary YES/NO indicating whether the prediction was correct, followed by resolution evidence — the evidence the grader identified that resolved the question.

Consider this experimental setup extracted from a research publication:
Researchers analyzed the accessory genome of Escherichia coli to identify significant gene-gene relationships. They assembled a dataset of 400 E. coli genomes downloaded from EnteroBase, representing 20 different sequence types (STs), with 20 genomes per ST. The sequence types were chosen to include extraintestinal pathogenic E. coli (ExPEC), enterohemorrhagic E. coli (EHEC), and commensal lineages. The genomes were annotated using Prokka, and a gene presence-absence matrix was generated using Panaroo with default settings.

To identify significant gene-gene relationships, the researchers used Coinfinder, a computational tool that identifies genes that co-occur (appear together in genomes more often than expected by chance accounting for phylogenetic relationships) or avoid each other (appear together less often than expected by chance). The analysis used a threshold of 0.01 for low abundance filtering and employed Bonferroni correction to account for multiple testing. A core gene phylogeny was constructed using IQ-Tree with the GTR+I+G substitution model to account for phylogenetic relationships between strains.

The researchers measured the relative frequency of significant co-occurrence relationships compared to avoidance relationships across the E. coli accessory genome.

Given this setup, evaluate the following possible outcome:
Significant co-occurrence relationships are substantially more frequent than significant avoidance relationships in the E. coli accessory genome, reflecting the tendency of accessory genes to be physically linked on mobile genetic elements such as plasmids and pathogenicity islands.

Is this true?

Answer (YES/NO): YES